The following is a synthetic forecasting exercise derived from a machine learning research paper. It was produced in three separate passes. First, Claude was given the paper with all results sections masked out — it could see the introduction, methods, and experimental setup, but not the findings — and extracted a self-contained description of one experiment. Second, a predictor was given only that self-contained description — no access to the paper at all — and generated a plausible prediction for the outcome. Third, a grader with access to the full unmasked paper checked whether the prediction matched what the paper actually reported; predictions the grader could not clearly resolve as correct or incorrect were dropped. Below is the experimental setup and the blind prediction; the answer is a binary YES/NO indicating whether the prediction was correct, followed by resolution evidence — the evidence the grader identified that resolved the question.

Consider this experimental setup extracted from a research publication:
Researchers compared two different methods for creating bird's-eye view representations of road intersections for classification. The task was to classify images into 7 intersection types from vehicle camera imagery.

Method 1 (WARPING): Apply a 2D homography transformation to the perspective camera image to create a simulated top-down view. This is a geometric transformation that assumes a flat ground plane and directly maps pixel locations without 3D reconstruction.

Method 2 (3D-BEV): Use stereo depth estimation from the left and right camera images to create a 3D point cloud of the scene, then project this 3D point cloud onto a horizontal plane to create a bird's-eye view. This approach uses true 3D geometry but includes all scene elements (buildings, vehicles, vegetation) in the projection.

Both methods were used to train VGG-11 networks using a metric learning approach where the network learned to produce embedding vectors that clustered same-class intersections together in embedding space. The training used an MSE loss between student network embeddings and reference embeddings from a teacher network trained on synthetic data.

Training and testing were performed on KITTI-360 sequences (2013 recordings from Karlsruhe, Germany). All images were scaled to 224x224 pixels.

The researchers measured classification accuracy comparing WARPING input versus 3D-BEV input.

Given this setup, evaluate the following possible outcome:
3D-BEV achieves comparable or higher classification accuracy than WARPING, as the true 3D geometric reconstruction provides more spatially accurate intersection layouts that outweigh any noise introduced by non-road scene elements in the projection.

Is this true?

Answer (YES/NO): NO